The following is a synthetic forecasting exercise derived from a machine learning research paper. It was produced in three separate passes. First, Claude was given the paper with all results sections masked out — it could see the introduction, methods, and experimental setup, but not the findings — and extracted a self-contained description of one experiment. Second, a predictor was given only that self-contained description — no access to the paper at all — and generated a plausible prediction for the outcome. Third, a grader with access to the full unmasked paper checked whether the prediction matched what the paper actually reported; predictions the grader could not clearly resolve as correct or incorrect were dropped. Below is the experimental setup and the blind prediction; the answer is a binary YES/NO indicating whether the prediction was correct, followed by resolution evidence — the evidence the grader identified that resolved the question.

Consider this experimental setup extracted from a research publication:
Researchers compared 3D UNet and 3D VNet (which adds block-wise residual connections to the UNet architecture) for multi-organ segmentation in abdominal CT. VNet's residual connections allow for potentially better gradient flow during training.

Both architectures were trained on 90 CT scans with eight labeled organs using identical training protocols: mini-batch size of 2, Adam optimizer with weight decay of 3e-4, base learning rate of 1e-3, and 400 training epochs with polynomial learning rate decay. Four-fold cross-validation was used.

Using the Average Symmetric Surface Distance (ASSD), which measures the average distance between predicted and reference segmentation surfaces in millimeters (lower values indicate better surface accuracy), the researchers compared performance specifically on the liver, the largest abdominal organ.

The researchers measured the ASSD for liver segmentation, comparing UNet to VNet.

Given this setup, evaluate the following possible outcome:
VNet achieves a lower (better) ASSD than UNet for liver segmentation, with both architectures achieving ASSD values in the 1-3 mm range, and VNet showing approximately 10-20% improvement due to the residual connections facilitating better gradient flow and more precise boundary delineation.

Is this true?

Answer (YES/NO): NO